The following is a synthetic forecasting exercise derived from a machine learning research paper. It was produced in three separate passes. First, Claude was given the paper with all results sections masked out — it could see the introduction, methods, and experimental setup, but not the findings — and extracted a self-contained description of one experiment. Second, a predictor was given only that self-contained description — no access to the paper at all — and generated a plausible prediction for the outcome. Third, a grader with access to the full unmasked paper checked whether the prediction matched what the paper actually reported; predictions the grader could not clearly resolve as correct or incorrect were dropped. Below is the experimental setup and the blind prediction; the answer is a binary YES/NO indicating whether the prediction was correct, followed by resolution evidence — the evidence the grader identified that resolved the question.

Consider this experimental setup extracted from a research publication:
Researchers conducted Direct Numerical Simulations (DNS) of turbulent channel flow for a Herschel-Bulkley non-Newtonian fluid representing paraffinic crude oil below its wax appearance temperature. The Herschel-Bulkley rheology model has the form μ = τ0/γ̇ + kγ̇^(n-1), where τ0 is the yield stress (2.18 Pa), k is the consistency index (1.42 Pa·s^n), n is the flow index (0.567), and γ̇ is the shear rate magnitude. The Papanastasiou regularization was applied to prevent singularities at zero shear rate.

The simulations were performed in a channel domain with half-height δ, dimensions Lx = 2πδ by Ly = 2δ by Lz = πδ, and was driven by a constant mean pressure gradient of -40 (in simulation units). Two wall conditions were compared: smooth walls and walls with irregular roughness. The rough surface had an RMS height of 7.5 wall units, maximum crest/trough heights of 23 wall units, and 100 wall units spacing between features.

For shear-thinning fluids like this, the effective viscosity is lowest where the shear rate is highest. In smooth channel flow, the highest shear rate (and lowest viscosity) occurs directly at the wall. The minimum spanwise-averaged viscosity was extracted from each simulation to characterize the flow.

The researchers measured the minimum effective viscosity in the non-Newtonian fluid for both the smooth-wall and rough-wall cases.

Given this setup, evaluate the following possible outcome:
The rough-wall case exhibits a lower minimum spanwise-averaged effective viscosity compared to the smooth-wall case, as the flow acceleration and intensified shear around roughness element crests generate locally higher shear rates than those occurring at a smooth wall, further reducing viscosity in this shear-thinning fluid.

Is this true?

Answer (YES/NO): NO